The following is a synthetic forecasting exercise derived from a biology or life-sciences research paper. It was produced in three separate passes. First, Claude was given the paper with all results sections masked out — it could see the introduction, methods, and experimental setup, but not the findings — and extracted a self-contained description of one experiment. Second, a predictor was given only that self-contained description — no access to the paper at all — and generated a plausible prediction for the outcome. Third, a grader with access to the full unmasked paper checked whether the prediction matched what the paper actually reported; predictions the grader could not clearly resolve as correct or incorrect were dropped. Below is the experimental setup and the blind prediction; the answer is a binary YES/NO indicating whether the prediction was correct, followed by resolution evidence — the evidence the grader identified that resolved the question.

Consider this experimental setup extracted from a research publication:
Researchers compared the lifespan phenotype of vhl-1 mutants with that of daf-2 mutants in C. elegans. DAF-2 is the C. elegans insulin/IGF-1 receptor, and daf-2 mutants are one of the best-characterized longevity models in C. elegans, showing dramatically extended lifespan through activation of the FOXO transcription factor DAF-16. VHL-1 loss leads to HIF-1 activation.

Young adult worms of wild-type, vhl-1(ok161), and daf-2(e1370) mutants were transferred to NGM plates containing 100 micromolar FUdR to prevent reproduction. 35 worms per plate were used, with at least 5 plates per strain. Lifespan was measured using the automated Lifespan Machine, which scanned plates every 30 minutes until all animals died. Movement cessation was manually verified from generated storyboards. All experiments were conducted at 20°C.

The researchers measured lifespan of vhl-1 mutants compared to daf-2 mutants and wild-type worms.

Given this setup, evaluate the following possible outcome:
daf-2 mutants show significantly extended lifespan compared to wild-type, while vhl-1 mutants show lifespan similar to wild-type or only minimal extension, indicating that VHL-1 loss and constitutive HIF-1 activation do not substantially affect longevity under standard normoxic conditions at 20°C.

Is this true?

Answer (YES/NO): NO